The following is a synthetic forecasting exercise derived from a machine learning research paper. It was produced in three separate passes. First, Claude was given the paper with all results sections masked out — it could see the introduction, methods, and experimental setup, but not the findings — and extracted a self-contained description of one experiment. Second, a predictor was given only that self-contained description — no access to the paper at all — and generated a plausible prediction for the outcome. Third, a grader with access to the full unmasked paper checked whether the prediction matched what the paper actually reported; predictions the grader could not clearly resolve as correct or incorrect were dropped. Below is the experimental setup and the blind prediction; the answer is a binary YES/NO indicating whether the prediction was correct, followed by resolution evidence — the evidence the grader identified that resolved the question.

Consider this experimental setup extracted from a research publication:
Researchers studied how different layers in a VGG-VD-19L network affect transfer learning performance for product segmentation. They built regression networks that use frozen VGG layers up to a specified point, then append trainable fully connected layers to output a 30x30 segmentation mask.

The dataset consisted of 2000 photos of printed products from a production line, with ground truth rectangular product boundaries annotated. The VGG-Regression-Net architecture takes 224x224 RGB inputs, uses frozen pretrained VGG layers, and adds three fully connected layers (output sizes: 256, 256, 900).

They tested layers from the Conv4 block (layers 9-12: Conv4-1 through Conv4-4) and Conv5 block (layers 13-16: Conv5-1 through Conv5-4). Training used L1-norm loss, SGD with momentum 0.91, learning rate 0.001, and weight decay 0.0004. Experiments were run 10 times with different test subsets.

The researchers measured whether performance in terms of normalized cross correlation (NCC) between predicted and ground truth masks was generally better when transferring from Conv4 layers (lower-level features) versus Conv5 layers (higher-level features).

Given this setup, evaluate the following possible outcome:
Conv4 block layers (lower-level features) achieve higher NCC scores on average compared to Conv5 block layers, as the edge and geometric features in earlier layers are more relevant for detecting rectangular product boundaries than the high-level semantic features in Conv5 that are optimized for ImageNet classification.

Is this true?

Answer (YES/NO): NO